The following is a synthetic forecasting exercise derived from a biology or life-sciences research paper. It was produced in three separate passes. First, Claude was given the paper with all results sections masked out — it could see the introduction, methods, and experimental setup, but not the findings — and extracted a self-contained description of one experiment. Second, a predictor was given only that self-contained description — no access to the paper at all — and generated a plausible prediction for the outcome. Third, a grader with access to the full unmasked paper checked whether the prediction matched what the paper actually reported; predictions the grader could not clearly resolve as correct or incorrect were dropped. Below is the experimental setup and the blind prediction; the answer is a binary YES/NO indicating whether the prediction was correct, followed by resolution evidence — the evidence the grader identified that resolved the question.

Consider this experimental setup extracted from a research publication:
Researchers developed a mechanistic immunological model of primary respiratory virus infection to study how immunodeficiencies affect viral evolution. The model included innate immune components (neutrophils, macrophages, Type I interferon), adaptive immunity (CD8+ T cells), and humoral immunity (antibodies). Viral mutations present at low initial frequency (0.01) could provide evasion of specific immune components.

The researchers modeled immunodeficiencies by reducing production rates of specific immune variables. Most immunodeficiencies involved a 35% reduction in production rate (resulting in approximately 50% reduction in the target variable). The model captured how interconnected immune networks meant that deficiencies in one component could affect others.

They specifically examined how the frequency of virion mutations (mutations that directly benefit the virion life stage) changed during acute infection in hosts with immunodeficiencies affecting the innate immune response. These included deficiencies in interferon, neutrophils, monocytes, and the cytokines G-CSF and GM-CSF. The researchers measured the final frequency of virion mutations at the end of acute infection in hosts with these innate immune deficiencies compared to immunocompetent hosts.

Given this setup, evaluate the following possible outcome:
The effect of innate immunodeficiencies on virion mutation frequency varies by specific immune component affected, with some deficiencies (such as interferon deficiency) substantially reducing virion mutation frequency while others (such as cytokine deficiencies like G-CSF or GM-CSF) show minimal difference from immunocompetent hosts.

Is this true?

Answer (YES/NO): NO